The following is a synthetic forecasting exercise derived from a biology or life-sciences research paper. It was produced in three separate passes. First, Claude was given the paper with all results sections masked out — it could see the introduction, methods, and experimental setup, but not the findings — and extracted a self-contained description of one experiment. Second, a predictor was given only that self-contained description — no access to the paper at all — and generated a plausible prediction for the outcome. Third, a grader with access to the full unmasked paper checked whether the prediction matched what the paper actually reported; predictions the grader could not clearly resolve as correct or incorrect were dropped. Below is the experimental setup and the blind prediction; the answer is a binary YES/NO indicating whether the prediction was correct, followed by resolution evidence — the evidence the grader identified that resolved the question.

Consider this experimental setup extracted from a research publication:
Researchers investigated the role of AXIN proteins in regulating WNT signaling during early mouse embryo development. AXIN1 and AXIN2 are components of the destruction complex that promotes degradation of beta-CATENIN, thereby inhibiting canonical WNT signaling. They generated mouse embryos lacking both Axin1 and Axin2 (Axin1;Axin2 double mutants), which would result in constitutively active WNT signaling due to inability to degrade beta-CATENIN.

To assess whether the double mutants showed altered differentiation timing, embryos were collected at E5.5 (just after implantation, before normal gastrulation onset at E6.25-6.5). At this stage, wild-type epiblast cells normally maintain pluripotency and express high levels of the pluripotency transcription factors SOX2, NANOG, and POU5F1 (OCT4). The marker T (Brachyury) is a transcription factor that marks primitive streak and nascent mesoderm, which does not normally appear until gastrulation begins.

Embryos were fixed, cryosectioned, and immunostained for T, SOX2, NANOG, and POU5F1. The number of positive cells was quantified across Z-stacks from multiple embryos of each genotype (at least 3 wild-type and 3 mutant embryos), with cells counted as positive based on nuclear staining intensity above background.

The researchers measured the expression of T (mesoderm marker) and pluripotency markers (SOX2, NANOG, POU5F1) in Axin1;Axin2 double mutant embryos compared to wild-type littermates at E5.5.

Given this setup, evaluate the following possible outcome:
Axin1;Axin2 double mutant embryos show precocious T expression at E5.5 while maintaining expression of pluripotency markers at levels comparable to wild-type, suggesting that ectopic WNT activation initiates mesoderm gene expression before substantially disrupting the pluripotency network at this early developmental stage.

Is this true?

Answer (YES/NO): NO